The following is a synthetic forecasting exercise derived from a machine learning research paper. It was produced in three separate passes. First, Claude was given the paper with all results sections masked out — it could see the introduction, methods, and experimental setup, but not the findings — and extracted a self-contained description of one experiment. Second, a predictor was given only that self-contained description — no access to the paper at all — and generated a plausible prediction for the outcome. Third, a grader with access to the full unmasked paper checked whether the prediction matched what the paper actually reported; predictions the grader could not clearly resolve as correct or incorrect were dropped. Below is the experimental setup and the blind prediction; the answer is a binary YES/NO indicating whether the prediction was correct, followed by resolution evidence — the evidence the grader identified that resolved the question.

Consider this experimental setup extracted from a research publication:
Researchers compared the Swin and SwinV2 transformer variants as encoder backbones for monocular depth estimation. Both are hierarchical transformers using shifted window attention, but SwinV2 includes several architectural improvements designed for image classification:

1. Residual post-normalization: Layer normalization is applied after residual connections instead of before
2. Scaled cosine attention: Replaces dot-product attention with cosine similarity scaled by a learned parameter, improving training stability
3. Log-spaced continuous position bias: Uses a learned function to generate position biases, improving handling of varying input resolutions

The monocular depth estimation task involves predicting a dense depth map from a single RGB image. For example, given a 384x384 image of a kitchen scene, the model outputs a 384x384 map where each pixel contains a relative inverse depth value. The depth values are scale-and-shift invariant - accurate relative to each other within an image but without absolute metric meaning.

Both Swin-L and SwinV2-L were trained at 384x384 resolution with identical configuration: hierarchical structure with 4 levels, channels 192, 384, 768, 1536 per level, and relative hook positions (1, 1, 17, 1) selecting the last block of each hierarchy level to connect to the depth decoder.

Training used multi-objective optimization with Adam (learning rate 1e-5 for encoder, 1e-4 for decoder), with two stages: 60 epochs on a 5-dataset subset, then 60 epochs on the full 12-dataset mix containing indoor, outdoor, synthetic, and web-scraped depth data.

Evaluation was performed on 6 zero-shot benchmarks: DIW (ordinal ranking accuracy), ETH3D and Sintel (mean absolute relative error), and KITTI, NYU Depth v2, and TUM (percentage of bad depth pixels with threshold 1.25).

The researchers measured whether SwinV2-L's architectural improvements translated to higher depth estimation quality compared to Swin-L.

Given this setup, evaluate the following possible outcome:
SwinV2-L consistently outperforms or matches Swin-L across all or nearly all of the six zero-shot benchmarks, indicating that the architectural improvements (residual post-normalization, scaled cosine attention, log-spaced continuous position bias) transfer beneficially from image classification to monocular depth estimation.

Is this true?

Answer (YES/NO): NO